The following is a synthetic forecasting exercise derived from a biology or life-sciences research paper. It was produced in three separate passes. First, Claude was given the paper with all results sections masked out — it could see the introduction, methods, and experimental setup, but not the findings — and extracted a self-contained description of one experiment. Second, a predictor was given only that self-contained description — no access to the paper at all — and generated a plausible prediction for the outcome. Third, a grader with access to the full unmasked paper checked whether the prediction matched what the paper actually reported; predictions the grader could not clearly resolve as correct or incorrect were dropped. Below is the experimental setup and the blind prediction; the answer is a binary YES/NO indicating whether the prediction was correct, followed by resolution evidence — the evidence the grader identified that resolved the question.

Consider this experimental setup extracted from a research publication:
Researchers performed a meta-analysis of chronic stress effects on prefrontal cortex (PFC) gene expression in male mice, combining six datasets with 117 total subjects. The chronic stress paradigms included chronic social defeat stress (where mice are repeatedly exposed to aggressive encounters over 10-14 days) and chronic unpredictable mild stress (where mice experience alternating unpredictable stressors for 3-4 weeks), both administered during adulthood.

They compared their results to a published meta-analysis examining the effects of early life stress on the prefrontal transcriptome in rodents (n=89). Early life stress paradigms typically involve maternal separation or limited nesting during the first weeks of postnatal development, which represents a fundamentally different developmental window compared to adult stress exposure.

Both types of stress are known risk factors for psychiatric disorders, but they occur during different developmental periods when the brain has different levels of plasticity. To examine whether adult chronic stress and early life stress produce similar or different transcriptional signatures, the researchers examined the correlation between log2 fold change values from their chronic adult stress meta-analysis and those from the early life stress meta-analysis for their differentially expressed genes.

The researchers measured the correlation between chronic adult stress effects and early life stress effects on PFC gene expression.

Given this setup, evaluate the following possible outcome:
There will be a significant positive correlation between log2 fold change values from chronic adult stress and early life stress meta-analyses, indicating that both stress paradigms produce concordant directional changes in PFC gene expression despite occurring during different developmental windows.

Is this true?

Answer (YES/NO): YES